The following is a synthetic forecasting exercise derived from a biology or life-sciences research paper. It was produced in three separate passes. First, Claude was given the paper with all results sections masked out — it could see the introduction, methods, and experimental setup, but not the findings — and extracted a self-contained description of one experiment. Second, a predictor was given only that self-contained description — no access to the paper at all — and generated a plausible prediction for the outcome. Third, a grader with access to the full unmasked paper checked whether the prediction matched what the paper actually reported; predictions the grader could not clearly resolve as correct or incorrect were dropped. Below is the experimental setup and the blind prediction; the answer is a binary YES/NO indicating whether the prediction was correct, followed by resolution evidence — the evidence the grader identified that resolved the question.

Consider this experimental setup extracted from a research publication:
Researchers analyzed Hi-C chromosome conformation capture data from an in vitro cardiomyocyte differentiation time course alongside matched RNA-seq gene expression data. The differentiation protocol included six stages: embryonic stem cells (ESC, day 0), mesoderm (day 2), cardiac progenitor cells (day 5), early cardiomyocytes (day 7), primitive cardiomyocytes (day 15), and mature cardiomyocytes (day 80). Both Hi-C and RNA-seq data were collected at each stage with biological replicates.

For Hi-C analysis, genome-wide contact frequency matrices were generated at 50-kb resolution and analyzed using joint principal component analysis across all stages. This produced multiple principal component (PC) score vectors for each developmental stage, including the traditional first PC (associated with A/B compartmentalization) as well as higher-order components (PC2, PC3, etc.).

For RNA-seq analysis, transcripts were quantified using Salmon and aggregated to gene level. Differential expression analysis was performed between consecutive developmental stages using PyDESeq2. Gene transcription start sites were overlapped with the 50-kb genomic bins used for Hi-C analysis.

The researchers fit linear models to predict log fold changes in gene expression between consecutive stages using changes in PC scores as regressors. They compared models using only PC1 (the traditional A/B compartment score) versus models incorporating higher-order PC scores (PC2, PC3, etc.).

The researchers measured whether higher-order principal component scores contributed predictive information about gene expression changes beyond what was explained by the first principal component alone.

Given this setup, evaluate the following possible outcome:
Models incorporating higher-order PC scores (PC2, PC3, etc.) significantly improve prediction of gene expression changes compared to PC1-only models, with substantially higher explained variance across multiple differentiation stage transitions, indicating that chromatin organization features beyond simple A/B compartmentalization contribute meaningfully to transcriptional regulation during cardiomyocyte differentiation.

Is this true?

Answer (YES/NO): YES